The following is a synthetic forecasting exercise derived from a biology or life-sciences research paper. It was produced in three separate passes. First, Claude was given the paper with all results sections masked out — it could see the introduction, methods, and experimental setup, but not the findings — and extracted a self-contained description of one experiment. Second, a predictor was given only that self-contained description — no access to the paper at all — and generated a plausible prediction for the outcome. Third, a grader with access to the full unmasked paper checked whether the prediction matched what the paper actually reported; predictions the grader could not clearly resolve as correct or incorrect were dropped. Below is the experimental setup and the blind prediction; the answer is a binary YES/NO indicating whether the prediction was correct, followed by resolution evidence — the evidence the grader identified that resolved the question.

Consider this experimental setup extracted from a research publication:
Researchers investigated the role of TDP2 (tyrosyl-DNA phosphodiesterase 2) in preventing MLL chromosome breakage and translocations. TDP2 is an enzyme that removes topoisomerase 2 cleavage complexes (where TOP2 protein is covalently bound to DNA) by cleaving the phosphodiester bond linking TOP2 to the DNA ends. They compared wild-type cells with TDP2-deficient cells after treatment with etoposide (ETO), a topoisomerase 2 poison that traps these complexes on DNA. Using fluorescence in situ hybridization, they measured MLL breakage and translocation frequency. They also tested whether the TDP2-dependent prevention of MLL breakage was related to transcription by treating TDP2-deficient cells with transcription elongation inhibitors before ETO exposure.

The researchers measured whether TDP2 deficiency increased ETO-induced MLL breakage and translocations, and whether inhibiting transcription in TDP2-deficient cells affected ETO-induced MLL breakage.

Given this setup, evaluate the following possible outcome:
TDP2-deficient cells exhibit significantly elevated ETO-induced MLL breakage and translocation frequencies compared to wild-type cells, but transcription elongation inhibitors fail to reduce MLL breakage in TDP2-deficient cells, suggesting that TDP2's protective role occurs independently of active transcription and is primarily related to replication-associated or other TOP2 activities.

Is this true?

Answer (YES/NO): NO